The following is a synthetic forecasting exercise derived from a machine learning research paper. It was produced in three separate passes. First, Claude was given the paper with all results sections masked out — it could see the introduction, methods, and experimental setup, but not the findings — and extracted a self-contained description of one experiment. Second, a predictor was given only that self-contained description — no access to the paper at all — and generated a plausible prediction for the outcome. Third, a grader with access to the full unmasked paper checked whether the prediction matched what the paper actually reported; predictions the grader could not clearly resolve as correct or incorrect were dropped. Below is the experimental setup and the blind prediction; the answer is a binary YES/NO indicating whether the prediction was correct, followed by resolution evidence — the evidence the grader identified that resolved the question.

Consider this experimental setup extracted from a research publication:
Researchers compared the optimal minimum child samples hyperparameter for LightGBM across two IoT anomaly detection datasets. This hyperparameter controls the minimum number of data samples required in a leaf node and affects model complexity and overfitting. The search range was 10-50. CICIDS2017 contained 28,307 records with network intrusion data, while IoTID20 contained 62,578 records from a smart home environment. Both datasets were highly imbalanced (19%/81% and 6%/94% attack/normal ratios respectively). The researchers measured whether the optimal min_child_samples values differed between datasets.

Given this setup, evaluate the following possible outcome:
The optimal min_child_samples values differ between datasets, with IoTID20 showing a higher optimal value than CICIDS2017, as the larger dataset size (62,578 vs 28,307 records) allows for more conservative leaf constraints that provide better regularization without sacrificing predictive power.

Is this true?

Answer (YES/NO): NO